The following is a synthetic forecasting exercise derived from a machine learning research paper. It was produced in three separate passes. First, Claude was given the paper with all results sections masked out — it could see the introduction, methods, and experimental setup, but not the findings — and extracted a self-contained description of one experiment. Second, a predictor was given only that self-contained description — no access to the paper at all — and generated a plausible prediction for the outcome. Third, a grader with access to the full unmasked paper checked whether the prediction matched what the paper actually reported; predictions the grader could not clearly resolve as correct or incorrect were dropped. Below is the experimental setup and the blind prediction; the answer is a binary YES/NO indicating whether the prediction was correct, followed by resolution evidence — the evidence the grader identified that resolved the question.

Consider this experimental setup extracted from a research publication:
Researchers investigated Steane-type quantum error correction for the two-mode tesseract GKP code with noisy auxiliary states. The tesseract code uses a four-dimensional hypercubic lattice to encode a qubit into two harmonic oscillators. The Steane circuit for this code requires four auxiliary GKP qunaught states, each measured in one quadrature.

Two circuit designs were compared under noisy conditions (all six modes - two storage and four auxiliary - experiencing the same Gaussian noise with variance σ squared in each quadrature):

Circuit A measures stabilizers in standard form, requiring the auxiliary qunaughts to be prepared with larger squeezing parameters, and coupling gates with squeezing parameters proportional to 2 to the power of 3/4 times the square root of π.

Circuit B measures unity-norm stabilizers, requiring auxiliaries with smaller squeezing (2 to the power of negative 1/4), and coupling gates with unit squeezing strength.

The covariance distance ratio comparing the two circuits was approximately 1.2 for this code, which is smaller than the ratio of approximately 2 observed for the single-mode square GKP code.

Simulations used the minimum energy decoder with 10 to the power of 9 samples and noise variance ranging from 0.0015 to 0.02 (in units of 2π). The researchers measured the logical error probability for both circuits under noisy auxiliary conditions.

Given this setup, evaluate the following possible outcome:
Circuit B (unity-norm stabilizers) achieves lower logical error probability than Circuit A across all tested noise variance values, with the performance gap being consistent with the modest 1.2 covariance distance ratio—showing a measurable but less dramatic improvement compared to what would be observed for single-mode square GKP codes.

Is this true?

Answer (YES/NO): YES